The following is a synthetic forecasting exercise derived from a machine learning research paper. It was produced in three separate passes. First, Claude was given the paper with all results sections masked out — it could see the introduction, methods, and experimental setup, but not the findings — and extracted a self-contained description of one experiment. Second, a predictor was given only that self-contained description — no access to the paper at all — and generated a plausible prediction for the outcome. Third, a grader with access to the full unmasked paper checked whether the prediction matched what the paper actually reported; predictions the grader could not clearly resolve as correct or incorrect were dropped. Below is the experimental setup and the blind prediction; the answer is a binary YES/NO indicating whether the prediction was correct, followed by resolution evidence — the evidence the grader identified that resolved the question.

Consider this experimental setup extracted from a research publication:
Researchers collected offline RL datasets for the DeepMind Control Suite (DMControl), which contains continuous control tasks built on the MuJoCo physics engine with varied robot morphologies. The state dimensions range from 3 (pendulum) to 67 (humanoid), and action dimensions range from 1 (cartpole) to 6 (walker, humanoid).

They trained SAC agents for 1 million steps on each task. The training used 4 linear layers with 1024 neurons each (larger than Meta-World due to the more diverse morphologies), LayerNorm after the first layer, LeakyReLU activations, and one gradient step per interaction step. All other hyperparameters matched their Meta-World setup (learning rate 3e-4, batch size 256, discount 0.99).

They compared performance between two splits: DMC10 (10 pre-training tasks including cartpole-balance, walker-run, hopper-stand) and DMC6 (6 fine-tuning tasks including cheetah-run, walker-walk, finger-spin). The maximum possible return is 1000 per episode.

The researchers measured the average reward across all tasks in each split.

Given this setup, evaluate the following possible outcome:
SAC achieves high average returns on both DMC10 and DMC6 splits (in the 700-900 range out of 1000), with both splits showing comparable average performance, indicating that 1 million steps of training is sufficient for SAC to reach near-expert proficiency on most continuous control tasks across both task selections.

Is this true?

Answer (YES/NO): YES